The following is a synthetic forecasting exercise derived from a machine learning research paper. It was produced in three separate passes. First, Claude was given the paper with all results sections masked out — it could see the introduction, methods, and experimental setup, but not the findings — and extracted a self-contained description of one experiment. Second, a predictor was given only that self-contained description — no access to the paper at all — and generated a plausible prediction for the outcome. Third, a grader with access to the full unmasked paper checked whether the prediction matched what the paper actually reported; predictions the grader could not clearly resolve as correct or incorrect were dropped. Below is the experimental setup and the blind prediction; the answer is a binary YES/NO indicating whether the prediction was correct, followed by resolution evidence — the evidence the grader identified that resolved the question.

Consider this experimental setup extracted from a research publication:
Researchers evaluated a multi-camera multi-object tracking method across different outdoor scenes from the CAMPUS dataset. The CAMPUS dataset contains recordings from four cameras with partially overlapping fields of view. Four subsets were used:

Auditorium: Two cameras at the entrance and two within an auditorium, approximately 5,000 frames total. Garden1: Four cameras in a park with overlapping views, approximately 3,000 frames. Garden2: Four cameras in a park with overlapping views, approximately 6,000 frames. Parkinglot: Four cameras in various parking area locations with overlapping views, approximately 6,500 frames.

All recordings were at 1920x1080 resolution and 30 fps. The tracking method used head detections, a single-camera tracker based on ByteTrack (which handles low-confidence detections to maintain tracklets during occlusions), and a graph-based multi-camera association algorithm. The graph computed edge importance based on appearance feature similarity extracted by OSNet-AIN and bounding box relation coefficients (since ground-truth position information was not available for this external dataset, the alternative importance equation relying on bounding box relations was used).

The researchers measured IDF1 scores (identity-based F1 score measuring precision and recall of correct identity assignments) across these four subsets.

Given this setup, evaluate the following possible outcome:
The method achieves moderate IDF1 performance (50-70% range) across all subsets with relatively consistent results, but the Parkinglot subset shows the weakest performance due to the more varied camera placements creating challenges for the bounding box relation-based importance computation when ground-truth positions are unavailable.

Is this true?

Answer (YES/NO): NO